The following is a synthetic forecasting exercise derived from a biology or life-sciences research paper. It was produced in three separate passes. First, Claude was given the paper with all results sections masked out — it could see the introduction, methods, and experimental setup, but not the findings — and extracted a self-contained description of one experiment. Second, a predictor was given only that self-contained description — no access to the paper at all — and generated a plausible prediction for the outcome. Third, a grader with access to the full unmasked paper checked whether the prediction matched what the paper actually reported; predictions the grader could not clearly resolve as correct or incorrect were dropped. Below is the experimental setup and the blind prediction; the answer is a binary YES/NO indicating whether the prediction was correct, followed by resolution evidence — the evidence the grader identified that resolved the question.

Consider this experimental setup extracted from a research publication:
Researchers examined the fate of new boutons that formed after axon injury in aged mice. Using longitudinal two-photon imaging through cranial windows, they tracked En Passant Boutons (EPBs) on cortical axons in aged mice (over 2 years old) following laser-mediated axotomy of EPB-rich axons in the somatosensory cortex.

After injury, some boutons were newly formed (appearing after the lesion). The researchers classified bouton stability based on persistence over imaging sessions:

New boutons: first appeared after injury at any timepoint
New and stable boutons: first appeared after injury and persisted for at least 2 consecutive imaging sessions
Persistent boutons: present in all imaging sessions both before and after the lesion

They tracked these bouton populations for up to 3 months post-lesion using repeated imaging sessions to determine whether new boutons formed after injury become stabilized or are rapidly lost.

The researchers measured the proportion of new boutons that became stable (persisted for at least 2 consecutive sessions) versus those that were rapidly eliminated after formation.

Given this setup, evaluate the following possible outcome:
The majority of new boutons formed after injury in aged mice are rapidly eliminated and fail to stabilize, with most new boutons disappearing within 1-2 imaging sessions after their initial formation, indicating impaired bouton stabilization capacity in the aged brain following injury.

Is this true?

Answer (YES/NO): NO